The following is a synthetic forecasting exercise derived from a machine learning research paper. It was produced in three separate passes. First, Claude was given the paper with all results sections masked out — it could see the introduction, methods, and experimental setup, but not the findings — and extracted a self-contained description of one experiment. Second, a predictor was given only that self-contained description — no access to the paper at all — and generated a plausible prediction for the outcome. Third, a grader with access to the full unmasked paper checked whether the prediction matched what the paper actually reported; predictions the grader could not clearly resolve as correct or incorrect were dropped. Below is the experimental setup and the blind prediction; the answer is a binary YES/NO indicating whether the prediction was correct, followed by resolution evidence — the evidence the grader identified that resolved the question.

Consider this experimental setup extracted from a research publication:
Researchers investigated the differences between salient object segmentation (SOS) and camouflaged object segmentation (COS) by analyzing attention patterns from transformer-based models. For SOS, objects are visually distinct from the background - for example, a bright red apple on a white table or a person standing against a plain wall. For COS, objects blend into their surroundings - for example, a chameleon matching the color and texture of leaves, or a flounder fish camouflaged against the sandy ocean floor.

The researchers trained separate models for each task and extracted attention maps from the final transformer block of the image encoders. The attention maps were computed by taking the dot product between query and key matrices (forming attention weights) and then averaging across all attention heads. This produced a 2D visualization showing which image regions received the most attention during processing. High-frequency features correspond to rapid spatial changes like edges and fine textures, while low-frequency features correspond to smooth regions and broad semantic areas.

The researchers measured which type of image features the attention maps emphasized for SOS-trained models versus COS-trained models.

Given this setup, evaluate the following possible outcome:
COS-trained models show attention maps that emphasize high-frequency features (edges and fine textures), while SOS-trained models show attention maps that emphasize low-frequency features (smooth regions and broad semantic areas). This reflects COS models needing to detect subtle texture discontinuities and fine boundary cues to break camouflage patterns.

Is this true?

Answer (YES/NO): YES